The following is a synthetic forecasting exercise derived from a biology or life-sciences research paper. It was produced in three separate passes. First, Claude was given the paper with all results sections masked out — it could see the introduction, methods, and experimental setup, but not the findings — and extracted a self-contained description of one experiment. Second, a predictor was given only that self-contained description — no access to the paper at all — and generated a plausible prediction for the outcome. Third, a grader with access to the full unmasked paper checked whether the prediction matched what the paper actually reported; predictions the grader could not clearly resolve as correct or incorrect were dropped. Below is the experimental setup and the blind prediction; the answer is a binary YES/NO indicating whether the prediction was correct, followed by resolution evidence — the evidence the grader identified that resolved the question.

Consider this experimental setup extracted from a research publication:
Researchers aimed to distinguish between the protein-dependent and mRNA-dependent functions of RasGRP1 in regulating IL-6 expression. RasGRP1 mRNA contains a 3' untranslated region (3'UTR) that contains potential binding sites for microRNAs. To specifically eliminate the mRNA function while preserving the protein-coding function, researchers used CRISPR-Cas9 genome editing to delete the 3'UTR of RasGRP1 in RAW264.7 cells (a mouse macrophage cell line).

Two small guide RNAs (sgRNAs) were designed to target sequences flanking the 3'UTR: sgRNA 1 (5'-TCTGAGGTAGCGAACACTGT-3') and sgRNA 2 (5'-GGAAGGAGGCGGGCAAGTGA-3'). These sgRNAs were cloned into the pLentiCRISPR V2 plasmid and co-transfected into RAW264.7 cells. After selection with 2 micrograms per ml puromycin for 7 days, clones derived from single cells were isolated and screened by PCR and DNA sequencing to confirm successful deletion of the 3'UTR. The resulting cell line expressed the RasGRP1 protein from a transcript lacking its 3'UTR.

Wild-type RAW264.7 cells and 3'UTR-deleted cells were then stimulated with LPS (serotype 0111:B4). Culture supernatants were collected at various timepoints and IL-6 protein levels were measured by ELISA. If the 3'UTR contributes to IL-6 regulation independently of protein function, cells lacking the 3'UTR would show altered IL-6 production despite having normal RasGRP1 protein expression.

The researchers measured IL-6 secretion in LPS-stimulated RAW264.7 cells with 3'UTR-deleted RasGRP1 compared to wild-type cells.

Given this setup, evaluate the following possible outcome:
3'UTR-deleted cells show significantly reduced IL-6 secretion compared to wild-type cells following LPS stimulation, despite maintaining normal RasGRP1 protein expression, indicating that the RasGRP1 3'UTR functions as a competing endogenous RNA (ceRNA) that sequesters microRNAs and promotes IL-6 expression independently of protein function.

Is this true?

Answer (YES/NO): YES